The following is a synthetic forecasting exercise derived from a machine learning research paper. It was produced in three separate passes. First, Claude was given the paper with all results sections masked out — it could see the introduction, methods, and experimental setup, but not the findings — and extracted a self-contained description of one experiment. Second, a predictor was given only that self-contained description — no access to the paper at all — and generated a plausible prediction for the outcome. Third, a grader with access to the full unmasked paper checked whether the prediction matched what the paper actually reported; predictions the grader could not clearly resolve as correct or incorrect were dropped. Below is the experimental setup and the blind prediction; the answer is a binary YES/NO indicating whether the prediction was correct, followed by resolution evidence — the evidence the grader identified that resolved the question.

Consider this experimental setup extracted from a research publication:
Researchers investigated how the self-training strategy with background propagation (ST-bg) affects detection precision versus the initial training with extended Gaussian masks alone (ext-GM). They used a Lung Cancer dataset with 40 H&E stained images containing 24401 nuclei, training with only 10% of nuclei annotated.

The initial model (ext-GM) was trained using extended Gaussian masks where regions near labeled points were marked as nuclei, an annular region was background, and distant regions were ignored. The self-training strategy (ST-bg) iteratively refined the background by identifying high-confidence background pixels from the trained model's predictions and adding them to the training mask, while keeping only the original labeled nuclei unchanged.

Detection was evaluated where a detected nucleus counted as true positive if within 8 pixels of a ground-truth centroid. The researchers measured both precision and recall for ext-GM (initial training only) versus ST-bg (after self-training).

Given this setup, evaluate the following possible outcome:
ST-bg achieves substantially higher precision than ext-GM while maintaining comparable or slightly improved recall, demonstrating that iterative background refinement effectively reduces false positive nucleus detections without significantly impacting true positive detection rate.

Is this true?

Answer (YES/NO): NO